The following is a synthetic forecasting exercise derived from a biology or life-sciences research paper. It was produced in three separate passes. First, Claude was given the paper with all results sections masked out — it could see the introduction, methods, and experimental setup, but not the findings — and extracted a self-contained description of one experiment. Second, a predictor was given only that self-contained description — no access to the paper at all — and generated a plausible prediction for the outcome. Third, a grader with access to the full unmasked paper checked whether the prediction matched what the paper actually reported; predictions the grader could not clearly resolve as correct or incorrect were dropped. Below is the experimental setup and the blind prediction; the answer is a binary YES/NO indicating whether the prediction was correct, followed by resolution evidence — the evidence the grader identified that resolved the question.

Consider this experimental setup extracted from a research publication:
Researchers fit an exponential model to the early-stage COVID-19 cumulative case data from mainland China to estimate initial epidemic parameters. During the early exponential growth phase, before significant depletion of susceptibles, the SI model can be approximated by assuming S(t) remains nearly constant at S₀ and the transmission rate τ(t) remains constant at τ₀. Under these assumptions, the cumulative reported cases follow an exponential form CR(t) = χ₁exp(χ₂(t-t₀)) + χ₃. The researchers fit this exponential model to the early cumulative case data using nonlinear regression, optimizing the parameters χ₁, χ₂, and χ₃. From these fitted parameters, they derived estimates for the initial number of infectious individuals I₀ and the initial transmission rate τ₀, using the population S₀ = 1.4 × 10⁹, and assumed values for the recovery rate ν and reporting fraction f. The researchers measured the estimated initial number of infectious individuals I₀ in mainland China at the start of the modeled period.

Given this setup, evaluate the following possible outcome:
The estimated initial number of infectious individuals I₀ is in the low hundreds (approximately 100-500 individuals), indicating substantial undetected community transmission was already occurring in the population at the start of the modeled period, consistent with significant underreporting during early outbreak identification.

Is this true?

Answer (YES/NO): NO